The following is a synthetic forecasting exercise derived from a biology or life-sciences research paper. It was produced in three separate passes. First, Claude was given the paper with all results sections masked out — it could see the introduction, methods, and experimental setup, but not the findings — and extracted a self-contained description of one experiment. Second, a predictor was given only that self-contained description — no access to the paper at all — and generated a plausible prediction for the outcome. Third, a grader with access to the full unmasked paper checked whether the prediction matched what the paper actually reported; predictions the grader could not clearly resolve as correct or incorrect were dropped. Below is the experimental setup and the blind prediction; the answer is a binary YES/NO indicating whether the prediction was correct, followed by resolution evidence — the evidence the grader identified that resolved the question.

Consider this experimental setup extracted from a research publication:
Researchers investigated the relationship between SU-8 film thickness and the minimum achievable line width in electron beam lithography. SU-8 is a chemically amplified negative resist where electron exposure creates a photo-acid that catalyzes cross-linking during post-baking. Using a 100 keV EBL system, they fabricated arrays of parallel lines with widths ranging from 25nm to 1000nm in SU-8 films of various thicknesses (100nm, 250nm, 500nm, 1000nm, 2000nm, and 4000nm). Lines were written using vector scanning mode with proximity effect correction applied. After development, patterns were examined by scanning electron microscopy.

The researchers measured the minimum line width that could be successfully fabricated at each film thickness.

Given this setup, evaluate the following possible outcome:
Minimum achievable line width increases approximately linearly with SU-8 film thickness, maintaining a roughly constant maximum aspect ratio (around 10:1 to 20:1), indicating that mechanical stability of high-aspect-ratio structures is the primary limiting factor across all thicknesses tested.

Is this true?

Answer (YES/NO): NO